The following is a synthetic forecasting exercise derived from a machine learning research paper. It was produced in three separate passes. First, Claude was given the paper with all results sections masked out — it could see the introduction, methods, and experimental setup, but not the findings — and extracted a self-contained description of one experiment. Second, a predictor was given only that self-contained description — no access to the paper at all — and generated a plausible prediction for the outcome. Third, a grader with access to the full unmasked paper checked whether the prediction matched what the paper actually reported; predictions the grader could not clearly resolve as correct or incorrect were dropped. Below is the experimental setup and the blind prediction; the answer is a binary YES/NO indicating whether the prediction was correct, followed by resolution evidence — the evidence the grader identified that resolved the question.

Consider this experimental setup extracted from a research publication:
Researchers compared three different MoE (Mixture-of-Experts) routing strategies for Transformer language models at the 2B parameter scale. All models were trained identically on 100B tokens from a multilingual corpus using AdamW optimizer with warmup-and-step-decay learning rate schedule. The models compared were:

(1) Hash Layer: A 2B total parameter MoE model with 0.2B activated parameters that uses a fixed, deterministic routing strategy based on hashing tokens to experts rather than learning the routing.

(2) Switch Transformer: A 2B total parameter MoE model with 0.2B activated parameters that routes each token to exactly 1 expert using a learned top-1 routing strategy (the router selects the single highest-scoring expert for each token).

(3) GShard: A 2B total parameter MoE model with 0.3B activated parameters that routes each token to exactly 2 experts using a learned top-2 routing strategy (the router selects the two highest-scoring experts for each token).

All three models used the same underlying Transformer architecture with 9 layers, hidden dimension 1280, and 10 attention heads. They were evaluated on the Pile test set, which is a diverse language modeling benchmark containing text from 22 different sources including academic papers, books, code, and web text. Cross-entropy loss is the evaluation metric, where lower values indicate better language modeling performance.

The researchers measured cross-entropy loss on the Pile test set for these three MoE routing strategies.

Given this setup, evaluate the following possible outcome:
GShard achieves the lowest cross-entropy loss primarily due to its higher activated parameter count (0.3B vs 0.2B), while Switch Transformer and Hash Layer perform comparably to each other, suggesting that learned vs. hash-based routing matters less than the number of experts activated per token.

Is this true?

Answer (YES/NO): NO